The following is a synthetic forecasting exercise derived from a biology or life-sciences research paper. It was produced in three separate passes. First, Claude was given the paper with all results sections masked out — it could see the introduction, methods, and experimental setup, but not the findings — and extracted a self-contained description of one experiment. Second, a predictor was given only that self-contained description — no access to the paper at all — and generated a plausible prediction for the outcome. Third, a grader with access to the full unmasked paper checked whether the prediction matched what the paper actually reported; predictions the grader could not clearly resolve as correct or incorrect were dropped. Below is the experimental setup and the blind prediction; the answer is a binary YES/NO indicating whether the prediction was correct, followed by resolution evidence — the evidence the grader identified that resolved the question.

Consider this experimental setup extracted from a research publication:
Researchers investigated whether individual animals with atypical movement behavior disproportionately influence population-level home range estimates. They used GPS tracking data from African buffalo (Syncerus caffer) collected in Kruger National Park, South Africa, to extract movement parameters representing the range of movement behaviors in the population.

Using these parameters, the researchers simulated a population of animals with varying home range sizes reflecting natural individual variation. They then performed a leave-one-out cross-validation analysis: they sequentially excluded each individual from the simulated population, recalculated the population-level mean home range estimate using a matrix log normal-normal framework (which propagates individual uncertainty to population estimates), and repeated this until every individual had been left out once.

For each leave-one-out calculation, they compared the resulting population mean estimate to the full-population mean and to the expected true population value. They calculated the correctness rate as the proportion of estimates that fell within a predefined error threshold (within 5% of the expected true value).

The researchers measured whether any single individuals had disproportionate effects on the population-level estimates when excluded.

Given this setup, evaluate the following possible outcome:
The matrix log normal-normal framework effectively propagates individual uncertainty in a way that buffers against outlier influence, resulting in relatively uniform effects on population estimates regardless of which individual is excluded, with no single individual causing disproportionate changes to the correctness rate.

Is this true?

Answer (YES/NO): YES